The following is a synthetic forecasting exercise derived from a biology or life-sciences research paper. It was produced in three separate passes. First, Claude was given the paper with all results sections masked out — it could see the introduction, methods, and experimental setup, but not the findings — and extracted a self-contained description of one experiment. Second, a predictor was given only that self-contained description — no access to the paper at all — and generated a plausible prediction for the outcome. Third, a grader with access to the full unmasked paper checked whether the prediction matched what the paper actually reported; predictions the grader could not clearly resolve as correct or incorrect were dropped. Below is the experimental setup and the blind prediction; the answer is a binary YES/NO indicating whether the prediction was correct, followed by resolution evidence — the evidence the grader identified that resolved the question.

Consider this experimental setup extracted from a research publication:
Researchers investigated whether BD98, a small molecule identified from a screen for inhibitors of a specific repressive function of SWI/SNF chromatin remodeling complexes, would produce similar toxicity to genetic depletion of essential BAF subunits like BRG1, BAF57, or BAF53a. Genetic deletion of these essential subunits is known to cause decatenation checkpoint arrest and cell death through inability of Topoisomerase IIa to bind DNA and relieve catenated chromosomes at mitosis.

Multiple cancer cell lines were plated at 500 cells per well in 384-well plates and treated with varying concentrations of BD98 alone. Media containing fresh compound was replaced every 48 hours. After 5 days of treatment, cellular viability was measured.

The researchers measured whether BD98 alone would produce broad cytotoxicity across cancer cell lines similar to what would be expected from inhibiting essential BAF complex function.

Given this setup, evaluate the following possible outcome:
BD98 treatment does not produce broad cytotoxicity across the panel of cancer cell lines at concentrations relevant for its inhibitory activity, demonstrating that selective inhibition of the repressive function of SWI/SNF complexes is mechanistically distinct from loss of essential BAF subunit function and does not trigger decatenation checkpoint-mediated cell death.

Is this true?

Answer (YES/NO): YES